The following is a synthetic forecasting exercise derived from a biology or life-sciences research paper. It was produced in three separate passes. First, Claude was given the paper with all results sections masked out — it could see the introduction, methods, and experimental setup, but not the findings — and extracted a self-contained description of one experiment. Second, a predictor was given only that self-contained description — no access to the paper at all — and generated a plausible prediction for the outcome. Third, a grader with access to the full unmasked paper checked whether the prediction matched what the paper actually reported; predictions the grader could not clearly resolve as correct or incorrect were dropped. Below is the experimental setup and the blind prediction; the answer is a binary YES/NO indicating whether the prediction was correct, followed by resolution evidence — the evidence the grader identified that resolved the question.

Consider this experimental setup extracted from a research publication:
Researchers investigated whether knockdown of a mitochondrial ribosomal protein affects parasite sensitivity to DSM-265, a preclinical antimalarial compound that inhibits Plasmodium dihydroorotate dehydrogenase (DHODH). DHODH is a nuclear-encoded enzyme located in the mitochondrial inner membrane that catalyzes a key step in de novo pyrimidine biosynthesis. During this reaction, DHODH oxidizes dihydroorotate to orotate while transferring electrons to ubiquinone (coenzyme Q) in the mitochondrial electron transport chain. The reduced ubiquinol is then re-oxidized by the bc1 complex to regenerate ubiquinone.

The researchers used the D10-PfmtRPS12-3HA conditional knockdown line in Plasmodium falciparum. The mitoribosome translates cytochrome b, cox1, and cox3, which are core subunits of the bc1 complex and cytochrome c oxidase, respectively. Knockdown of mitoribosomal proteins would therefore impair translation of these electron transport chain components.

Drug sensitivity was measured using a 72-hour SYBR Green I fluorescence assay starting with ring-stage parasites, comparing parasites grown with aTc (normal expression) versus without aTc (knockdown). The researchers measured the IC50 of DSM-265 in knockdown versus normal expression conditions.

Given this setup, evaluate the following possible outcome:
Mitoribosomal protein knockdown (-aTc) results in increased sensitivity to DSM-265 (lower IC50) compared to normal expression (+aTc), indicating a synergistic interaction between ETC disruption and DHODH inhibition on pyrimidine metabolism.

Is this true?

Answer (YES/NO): YES